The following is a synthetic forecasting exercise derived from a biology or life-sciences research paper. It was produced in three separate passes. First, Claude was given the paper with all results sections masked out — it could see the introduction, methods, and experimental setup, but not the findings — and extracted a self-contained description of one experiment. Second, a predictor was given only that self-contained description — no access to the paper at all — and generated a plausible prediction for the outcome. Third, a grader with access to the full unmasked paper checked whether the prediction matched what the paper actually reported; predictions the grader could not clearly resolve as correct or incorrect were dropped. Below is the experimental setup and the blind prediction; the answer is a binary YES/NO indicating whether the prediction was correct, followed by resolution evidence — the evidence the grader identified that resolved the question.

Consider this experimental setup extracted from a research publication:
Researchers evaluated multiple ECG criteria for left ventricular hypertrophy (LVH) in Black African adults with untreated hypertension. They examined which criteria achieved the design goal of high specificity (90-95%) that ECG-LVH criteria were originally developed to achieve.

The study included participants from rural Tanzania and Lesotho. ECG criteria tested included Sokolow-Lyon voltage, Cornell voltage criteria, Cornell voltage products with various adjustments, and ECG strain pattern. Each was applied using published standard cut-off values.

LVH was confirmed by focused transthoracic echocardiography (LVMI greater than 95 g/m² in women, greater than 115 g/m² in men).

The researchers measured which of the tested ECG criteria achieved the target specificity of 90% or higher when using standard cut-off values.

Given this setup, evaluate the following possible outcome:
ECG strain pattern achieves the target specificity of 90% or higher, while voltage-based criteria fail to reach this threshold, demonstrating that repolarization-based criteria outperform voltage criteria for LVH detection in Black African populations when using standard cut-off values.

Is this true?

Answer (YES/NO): NO